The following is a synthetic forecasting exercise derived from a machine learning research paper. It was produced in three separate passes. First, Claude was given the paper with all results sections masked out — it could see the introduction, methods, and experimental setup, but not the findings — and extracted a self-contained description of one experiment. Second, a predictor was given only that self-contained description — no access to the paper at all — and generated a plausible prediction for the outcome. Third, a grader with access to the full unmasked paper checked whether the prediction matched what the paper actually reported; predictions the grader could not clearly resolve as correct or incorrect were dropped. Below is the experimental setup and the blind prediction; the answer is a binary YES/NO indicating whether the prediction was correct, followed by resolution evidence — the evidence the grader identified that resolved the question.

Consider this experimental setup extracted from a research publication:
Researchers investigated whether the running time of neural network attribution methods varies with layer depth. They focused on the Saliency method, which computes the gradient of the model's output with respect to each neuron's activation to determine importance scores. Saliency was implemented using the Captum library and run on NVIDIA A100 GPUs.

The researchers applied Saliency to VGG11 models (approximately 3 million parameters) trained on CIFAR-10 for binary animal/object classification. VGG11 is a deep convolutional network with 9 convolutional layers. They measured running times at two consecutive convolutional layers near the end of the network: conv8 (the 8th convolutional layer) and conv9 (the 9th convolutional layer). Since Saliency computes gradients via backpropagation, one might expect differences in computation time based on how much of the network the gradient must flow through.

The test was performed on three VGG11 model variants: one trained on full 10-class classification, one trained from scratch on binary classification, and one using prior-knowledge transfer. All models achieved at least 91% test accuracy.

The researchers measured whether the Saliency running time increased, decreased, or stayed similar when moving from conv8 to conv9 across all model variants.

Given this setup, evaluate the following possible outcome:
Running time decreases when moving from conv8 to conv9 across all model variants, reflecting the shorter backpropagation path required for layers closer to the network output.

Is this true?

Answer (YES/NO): NO